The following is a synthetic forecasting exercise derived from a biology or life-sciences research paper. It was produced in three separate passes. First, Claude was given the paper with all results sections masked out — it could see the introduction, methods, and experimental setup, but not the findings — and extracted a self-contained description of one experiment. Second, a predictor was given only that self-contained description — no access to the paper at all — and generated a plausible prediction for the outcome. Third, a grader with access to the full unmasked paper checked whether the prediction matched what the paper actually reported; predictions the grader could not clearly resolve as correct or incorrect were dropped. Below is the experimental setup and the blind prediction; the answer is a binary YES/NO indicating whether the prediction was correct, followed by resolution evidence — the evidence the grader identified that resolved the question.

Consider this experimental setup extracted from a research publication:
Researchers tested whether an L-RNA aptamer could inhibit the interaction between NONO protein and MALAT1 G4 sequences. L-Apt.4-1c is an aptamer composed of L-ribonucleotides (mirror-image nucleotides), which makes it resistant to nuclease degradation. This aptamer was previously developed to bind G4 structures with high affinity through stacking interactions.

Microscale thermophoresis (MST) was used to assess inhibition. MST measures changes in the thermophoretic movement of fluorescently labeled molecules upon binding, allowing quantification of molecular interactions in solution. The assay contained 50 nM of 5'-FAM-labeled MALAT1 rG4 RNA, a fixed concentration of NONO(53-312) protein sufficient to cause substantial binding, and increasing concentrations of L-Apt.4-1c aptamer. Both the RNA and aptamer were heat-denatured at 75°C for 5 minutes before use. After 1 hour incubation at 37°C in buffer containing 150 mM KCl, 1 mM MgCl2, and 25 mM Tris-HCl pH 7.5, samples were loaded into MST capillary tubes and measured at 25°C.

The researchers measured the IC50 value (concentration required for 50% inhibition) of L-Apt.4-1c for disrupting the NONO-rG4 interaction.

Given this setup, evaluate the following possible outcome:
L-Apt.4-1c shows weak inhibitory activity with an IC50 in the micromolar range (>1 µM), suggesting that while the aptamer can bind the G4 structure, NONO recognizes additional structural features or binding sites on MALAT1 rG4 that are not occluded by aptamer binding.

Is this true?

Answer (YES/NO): NO